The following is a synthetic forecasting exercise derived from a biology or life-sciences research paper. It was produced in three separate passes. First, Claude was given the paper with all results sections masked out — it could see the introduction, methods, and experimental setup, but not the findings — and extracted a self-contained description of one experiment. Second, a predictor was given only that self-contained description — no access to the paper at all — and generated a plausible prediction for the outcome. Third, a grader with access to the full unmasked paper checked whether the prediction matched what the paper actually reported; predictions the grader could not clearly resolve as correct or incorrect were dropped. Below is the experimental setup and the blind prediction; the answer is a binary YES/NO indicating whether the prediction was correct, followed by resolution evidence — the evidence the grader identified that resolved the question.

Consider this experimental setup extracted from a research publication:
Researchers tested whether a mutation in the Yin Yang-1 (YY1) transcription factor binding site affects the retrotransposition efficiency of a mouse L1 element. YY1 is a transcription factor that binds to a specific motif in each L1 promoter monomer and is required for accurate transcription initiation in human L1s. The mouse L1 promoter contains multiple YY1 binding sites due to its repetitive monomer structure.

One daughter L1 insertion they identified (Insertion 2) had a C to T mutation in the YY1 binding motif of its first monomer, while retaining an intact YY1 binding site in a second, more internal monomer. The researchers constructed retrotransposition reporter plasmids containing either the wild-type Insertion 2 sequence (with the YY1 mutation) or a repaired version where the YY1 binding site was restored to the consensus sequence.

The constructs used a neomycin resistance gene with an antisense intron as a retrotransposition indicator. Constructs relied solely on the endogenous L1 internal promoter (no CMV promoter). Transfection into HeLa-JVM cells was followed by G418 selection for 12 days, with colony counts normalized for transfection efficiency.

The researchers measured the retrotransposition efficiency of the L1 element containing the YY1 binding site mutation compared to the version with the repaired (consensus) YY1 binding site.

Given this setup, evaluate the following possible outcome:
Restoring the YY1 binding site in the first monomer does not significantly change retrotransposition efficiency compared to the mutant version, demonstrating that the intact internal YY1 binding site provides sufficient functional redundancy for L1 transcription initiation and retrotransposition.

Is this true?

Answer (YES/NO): NO